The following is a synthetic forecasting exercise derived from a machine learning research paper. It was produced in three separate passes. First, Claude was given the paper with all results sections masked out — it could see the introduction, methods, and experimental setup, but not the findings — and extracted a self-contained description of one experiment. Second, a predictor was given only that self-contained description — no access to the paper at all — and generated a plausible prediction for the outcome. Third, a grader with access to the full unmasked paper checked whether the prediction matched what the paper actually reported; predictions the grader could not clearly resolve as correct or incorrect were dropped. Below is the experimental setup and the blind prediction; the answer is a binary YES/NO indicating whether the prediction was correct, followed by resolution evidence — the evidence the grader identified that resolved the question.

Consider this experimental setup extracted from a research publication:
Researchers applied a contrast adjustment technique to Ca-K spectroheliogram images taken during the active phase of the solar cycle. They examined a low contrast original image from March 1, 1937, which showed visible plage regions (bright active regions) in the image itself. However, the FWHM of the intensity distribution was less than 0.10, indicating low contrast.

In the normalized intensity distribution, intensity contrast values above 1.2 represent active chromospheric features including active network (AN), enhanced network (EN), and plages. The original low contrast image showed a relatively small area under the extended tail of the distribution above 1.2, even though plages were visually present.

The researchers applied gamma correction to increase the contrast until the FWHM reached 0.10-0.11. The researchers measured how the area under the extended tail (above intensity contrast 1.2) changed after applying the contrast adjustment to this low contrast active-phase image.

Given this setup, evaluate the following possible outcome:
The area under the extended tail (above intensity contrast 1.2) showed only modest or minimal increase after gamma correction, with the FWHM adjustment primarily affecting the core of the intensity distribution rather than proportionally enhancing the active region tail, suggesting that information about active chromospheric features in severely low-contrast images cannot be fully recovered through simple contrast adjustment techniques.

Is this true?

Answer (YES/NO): NO